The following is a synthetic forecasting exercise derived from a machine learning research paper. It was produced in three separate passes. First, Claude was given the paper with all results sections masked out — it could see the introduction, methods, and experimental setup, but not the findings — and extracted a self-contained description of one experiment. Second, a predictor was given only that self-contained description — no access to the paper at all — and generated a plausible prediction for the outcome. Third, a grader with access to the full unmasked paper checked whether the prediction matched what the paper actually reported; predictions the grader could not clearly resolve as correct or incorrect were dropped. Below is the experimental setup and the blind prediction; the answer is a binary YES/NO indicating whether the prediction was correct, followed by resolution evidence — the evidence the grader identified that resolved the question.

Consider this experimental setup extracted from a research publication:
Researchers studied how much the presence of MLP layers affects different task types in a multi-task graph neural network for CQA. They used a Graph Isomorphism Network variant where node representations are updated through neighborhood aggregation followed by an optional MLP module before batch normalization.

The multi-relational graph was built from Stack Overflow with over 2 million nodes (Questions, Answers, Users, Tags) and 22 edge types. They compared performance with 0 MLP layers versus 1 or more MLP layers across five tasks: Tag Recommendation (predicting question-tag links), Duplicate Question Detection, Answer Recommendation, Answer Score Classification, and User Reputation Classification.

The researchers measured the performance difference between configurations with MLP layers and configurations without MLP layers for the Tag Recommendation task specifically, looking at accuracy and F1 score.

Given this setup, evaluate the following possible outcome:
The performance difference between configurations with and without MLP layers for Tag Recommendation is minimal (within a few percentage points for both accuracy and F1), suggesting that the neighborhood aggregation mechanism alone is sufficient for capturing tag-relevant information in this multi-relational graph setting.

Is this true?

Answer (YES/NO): NO